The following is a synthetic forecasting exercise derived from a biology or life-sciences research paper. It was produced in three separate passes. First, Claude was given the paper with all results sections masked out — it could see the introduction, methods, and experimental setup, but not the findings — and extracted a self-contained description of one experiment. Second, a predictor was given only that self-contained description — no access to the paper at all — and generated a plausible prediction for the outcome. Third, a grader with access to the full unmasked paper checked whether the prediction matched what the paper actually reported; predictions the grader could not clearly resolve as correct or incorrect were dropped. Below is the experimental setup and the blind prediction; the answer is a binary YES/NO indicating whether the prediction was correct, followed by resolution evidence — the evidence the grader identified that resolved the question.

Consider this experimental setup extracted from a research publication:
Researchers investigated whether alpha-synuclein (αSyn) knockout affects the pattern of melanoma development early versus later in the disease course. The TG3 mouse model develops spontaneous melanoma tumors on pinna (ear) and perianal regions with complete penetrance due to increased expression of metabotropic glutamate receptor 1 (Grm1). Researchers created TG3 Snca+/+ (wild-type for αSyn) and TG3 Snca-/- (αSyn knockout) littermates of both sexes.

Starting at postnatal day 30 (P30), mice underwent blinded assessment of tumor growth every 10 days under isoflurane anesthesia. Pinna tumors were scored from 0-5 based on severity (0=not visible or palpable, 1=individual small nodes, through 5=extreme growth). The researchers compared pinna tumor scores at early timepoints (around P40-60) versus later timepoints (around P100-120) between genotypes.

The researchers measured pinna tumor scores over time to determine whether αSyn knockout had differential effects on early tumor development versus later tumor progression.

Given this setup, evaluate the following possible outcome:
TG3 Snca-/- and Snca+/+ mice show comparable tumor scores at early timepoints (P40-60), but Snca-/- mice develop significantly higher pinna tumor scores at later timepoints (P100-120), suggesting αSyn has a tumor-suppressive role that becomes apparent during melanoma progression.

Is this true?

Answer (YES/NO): NO